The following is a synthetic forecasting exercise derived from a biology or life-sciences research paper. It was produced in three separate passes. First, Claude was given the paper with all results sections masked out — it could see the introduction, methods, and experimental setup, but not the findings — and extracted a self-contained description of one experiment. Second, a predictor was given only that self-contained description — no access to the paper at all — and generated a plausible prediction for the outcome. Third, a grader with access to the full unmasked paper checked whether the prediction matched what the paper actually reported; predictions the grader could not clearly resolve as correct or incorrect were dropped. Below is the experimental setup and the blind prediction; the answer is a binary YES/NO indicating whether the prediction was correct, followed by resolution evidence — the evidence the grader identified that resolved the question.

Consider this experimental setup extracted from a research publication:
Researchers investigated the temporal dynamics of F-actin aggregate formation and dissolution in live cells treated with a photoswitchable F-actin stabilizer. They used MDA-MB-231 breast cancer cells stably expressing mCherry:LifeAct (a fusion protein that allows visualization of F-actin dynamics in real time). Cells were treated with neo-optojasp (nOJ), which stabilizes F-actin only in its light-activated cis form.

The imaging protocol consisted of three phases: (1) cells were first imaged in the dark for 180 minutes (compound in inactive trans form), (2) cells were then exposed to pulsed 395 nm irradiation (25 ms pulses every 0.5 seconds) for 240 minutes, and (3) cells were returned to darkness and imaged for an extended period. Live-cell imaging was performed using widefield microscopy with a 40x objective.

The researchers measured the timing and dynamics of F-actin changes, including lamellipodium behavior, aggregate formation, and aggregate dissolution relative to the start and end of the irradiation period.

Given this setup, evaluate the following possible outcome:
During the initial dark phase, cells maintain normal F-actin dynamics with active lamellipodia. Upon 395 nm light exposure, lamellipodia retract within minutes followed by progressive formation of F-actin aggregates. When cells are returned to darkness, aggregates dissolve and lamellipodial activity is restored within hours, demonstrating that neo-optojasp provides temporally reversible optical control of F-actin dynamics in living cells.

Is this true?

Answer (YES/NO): NO